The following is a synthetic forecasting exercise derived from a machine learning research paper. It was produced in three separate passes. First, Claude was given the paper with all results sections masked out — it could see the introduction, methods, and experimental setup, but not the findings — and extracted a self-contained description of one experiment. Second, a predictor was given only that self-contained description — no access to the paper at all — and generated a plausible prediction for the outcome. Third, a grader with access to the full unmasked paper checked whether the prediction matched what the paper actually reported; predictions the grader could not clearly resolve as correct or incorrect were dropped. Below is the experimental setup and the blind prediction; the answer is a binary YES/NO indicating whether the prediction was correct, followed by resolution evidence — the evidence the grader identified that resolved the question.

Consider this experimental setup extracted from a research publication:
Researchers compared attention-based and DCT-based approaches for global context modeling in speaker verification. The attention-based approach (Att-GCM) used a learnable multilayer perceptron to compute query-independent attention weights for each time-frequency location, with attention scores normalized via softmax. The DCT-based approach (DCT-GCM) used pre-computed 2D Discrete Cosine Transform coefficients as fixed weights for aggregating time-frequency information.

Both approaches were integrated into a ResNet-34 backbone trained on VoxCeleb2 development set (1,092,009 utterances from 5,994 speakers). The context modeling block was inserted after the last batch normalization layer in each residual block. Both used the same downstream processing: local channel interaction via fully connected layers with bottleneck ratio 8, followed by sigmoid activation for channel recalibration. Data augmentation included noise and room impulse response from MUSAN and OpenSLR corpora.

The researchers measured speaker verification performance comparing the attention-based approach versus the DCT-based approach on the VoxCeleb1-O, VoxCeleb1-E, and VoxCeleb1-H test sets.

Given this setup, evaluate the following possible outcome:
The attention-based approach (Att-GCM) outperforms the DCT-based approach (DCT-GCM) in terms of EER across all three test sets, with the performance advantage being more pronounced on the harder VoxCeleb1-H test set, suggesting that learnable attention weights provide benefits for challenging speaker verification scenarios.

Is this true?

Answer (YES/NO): NO